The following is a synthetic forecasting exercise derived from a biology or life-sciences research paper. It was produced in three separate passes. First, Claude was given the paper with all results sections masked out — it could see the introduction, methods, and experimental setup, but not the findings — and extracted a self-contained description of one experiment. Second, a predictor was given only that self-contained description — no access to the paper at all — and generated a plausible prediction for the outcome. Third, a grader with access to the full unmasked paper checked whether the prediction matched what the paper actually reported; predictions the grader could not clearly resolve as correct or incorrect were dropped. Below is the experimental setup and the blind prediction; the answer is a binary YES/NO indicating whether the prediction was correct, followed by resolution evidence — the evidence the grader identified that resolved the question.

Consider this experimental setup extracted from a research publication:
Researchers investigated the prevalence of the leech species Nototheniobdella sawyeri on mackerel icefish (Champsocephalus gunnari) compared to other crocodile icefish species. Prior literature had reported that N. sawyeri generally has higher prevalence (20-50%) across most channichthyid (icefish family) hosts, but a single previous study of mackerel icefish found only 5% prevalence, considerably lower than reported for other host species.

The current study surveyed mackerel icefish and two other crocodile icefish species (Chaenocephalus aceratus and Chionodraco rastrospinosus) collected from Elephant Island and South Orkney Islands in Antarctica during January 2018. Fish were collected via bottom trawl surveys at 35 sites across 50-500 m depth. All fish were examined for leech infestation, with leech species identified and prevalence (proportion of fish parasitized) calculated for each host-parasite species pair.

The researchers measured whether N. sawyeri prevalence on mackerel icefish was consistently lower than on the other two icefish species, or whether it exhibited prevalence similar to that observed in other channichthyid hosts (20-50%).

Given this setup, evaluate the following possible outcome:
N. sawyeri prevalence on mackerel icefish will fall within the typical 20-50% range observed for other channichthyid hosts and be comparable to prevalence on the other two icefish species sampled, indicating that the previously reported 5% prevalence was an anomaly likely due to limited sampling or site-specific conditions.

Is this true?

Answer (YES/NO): NO